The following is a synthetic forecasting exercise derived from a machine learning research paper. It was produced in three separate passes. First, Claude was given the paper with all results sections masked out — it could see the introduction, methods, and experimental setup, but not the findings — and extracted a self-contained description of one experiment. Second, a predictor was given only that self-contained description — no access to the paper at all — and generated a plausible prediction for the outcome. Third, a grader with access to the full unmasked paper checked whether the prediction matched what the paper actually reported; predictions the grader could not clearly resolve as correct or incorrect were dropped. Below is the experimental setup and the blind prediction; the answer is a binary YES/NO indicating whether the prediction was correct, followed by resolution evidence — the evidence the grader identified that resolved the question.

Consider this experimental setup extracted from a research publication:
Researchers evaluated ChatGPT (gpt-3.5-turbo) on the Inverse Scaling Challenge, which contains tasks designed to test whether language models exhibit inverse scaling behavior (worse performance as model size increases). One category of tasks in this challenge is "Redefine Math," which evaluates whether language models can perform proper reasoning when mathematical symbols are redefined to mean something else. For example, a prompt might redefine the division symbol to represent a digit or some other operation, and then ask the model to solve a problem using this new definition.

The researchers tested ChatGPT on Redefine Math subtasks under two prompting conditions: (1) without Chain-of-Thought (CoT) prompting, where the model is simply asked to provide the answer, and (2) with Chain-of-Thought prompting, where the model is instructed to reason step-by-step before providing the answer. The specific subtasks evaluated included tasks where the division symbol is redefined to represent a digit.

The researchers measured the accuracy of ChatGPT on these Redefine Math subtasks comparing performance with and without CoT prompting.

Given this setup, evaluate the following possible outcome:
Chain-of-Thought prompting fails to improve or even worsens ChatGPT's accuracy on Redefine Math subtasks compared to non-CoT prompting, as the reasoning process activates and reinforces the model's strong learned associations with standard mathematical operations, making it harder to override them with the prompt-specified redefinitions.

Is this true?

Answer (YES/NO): NO